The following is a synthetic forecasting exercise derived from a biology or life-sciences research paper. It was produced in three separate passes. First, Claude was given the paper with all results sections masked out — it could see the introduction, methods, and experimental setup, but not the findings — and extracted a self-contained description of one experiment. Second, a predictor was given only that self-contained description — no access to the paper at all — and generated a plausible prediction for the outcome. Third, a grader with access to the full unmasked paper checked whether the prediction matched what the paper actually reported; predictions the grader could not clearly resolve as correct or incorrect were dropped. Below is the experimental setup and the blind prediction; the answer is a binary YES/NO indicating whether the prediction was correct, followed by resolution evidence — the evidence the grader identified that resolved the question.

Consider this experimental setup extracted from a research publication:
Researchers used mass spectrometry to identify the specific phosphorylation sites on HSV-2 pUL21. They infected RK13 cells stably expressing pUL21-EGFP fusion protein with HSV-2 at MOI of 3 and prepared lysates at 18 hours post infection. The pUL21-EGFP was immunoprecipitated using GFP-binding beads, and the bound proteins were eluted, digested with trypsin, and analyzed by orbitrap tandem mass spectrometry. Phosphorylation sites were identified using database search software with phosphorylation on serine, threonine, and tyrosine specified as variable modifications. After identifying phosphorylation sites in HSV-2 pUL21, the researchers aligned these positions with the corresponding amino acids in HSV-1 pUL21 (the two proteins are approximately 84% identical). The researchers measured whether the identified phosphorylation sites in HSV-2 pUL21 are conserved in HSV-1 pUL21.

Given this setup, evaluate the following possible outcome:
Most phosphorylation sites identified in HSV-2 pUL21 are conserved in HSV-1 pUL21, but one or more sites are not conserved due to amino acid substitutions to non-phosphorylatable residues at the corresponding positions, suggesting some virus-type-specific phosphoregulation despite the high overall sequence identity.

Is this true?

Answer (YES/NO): NO